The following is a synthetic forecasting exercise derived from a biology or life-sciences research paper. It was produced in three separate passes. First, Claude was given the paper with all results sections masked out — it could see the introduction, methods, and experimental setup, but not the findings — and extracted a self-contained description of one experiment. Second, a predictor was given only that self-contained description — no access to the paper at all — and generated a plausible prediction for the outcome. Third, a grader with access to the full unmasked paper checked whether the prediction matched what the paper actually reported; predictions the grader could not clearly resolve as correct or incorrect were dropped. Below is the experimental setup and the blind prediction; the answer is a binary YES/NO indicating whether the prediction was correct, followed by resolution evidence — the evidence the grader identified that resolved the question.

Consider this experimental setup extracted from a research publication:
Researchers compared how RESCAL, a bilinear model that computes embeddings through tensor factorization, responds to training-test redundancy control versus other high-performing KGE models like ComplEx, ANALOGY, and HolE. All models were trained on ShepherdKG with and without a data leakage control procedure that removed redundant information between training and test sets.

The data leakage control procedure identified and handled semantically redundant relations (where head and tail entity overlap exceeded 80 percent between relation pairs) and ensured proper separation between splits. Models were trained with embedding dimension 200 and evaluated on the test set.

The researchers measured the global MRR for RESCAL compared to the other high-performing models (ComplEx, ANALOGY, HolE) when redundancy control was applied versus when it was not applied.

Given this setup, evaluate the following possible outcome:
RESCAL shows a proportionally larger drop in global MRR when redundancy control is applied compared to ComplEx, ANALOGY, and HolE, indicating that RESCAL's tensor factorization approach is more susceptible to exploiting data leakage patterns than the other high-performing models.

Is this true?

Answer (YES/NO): NO